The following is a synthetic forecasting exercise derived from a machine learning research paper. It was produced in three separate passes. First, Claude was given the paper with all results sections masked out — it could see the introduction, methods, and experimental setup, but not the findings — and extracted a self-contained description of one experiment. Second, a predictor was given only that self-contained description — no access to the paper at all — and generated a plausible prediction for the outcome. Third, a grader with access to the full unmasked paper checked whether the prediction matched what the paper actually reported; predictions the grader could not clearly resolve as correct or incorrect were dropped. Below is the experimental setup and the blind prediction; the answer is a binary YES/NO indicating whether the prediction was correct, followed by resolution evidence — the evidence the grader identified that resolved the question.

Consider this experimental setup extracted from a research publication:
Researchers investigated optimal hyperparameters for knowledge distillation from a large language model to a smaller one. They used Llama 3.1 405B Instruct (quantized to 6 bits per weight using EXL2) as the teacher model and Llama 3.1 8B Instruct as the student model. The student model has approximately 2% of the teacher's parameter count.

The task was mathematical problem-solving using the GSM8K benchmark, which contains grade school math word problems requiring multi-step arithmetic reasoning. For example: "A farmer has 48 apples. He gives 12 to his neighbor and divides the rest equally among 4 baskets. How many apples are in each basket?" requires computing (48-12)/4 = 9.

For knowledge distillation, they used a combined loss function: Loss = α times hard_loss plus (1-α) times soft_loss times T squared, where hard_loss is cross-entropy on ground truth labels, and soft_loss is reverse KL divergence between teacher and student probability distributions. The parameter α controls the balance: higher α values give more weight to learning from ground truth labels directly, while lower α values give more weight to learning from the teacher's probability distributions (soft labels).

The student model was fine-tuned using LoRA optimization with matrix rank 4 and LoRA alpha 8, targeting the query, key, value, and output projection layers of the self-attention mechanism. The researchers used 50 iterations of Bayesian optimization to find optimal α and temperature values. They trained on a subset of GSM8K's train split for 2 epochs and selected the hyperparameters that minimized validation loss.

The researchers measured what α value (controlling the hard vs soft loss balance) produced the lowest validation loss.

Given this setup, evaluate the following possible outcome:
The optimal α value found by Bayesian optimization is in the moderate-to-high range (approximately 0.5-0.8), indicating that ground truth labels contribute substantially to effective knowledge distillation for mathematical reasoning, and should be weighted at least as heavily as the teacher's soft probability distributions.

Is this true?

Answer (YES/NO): YES